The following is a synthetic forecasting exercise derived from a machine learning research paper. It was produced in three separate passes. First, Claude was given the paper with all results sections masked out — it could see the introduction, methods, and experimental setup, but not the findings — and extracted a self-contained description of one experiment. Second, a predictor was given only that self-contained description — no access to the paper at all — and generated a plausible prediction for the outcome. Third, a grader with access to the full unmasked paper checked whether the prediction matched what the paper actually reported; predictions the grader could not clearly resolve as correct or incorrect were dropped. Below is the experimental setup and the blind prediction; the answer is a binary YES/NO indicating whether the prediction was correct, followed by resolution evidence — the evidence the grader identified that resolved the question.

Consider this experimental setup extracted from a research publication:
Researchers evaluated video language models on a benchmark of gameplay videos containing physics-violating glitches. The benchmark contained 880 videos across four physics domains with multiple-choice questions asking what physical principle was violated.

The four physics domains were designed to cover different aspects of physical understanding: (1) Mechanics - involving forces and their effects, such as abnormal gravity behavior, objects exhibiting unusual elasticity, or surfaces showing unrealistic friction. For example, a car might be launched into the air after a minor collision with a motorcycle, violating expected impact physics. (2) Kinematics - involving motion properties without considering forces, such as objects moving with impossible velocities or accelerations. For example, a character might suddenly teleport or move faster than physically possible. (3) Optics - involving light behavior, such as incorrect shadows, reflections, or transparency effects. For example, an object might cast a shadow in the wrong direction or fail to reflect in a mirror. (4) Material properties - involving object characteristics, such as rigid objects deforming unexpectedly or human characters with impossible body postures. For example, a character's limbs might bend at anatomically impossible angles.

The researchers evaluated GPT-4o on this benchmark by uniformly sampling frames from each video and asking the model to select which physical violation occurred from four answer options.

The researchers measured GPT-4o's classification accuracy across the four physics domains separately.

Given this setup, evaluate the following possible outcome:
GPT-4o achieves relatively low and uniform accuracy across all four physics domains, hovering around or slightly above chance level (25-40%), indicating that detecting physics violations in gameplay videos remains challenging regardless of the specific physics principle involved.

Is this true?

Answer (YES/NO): NO